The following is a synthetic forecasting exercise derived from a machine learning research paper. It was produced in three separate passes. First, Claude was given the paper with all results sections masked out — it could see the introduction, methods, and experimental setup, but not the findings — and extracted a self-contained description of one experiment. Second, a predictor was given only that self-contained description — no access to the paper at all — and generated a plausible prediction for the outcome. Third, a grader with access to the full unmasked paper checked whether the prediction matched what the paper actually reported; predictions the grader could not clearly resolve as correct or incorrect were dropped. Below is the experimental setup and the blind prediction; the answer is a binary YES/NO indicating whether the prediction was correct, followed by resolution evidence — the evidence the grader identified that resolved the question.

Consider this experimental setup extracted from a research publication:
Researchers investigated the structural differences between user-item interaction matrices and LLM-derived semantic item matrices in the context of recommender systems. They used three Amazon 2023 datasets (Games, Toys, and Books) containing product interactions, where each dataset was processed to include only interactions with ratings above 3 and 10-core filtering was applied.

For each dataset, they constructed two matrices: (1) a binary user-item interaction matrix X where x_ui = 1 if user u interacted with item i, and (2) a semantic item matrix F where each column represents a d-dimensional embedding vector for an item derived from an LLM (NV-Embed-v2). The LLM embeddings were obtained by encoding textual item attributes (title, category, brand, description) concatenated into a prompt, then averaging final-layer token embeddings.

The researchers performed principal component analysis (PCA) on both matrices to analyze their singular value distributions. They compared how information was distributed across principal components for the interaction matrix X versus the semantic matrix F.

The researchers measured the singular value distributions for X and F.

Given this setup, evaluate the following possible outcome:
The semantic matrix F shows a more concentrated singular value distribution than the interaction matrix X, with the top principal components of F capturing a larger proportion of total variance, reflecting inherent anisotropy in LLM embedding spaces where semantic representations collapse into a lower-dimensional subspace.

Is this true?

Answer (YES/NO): YES